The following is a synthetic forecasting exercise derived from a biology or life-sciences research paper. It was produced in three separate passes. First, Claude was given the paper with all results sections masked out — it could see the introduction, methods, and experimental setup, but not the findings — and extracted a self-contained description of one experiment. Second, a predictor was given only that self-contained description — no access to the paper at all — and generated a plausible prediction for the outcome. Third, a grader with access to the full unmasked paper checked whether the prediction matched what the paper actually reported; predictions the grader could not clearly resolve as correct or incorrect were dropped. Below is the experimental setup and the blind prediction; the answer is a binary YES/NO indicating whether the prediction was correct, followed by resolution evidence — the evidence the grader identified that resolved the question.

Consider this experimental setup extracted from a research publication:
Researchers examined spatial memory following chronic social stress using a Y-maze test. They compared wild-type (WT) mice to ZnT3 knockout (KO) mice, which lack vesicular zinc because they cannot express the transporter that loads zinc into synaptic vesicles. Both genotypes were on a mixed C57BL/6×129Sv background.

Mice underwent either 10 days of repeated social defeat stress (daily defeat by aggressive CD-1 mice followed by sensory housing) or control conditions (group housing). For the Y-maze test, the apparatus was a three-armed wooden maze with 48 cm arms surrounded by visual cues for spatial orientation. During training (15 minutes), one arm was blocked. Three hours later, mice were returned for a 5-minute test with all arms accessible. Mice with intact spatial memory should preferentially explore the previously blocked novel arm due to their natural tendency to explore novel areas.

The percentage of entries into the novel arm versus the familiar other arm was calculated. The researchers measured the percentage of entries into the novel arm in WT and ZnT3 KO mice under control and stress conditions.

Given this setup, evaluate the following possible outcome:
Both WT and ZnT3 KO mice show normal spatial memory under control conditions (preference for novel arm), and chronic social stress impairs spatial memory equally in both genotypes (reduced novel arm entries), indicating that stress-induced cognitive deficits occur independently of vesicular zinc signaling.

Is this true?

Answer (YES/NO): NO